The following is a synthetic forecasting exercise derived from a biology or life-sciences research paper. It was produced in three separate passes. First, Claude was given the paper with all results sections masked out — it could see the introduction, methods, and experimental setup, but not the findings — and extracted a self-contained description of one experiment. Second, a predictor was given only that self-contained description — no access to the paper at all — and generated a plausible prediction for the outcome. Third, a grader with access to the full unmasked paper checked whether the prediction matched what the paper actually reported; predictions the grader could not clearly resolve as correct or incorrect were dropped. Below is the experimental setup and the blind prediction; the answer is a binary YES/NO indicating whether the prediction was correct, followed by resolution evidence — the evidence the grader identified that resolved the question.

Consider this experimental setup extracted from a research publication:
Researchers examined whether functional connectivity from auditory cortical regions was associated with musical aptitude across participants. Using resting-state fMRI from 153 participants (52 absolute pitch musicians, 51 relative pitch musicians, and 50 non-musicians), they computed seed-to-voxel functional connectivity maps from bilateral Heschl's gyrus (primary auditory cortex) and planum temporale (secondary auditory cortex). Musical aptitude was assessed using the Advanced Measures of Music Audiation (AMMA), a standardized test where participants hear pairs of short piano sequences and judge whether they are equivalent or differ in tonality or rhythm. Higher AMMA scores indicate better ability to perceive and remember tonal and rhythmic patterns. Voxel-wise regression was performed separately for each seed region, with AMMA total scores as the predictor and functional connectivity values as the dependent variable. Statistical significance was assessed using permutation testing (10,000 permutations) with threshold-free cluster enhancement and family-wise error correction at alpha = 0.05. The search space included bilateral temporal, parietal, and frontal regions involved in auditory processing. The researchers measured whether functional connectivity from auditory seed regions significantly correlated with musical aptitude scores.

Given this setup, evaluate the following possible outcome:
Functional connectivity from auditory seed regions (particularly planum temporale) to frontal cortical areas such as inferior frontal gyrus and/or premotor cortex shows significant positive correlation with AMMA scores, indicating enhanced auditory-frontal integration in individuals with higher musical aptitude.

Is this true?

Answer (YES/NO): NO